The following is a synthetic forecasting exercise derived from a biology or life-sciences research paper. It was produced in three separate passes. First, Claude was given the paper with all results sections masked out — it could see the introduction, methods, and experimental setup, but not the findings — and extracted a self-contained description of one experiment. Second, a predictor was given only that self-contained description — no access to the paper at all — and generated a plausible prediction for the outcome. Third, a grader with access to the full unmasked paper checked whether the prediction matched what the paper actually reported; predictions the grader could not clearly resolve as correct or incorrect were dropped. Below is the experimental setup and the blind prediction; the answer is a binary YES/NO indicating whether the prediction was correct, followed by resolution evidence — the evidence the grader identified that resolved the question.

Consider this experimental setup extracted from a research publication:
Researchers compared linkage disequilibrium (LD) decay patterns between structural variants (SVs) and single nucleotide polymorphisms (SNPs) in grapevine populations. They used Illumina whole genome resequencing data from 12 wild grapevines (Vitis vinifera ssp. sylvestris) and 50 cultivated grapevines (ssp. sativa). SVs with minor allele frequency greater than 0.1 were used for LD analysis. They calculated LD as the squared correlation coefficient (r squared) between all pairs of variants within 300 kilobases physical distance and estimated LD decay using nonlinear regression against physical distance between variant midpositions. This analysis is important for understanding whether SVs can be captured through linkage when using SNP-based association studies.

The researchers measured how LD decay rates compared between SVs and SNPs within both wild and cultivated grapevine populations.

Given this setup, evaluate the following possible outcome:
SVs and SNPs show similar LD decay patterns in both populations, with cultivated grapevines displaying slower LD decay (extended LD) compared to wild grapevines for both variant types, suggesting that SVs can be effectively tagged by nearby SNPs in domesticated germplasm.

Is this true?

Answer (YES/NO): NO